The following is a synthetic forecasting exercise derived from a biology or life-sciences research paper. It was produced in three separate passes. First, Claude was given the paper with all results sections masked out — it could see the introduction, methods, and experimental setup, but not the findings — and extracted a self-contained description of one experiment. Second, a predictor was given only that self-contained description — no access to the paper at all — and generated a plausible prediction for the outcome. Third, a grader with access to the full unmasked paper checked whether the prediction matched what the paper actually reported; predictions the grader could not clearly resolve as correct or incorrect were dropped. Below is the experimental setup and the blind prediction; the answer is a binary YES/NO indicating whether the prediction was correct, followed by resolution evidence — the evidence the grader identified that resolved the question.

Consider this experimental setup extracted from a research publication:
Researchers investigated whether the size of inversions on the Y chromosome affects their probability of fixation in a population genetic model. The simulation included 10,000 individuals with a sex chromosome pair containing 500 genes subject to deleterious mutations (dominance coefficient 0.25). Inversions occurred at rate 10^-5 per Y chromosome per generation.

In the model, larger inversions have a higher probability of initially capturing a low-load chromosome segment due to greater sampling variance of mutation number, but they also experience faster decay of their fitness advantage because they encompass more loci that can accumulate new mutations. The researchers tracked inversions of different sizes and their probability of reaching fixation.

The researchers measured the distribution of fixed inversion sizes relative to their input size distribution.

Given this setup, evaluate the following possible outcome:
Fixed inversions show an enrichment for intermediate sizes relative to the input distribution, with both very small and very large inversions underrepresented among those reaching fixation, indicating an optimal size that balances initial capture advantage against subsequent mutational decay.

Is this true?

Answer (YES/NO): NO